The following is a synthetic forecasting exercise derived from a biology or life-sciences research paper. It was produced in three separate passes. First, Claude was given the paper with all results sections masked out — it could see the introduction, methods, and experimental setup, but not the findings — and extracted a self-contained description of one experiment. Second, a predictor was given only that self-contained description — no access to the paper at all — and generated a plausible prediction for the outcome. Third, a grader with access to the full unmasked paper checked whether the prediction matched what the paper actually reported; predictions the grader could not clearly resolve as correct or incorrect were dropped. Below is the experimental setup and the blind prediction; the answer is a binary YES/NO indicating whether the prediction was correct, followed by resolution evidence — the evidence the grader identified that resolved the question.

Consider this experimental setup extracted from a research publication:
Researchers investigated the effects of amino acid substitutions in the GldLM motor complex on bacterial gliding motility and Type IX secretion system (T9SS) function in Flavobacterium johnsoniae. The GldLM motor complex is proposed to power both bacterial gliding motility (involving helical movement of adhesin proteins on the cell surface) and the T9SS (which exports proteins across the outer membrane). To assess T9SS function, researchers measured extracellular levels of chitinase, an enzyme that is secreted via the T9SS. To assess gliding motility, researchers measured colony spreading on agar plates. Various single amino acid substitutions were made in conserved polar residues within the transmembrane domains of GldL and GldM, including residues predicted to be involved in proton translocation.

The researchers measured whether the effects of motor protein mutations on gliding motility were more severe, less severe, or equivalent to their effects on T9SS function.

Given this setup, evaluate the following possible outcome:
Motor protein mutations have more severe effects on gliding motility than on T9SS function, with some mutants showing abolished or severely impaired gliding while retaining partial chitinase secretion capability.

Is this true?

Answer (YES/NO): YES